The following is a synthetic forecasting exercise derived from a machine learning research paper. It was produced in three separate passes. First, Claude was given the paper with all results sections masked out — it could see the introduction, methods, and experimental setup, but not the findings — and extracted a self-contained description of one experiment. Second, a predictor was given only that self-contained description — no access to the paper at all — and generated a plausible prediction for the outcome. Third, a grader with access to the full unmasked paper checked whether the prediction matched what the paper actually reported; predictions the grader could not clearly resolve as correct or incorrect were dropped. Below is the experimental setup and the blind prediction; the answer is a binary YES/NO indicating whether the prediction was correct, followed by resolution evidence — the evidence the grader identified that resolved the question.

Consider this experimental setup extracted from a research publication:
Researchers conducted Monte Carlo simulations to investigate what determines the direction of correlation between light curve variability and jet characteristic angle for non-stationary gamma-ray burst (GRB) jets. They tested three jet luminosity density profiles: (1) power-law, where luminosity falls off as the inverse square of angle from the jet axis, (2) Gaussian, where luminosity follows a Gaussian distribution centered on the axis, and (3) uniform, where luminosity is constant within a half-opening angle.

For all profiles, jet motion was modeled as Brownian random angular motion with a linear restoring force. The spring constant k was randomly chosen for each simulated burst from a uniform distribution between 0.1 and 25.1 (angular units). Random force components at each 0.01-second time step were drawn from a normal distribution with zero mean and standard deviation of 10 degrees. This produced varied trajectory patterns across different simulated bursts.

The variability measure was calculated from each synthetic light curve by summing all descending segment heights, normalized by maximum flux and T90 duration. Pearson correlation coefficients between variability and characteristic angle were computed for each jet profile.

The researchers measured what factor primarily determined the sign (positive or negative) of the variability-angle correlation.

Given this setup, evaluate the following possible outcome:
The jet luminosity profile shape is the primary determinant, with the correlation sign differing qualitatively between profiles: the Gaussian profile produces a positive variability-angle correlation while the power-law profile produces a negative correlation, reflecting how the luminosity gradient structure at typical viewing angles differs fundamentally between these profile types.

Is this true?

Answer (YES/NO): YES